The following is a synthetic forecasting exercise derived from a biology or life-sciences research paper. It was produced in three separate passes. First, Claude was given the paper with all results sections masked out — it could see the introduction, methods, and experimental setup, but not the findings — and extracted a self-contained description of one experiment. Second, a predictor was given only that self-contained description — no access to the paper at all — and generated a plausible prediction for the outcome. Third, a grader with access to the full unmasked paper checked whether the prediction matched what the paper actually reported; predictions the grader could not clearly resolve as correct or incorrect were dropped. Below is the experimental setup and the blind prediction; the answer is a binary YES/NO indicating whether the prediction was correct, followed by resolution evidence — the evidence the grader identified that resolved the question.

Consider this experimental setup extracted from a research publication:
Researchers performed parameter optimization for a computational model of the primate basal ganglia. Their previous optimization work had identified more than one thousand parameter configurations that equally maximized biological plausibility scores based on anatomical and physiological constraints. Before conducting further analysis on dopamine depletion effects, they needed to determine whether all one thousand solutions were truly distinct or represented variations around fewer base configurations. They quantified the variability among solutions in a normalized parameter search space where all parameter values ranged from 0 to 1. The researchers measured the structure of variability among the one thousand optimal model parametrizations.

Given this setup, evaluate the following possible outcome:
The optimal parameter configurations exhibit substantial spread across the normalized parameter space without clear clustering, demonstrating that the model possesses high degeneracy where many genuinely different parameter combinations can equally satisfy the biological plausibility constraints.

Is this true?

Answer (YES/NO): NO